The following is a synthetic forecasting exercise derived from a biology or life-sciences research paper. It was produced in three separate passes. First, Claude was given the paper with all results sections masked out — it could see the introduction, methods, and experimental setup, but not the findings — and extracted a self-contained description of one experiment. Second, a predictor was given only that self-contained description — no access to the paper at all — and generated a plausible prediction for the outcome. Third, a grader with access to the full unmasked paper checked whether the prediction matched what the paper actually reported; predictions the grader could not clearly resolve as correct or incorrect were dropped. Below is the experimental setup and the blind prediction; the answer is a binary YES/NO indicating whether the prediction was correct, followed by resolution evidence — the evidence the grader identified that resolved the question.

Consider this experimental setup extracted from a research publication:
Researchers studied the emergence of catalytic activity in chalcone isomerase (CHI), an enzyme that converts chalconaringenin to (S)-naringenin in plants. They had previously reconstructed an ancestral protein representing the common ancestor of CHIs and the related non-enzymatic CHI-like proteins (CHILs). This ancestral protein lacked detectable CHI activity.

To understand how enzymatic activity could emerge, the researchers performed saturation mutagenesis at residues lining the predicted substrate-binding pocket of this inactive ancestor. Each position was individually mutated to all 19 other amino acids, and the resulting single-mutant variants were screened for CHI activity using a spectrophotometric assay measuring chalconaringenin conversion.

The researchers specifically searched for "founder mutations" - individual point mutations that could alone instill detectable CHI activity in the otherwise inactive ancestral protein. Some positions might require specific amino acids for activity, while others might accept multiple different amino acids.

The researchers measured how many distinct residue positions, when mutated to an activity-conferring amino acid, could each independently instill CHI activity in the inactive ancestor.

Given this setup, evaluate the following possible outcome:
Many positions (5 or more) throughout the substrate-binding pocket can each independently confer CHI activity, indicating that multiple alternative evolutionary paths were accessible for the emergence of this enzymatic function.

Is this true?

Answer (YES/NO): NO